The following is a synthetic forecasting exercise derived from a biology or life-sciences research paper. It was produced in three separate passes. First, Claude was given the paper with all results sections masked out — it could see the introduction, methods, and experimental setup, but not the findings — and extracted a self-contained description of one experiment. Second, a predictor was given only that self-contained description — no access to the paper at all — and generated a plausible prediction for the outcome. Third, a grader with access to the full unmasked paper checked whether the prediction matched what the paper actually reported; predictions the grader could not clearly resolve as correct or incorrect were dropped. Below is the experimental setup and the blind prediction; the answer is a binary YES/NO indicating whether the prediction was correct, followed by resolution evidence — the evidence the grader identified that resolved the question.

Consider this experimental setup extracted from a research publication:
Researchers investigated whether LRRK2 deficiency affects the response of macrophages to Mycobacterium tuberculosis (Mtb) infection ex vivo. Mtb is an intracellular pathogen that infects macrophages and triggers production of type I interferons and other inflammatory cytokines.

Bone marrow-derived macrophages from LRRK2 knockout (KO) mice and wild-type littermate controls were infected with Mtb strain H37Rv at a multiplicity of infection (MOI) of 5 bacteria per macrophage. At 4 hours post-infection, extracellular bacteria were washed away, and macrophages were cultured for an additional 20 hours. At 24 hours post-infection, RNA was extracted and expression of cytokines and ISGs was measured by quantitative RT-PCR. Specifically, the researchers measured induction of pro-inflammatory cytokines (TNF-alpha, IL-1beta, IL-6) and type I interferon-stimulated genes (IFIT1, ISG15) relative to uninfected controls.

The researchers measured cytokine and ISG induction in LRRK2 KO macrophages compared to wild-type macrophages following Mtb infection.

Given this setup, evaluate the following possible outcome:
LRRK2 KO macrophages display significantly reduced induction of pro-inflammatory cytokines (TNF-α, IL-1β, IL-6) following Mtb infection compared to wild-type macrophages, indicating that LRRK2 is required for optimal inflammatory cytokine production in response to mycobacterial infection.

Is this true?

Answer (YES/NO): NO